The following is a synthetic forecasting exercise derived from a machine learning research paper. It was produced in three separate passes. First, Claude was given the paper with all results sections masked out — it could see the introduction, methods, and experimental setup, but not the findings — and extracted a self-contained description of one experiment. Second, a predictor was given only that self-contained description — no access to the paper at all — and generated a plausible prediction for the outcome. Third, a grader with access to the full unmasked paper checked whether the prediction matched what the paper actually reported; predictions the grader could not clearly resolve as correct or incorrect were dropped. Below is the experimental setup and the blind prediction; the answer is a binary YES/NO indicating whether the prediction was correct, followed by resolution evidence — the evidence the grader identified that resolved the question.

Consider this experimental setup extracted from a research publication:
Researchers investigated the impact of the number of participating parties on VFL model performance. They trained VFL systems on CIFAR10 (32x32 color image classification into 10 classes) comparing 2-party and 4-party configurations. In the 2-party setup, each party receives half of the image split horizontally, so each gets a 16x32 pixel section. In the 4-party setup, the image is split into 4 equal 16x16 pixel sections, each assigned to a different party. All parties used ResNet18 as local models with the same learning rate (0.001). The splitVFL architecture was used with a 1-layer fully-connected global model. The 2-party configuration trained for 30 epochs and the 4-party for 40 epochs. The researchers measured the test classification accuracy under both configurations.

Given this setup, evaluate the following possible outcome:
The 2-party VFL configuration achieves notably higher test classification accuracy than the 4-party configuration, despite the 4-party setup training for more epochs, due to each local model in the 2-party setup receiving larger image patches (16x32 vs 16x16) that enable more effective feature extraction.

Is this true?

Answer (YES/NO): YES